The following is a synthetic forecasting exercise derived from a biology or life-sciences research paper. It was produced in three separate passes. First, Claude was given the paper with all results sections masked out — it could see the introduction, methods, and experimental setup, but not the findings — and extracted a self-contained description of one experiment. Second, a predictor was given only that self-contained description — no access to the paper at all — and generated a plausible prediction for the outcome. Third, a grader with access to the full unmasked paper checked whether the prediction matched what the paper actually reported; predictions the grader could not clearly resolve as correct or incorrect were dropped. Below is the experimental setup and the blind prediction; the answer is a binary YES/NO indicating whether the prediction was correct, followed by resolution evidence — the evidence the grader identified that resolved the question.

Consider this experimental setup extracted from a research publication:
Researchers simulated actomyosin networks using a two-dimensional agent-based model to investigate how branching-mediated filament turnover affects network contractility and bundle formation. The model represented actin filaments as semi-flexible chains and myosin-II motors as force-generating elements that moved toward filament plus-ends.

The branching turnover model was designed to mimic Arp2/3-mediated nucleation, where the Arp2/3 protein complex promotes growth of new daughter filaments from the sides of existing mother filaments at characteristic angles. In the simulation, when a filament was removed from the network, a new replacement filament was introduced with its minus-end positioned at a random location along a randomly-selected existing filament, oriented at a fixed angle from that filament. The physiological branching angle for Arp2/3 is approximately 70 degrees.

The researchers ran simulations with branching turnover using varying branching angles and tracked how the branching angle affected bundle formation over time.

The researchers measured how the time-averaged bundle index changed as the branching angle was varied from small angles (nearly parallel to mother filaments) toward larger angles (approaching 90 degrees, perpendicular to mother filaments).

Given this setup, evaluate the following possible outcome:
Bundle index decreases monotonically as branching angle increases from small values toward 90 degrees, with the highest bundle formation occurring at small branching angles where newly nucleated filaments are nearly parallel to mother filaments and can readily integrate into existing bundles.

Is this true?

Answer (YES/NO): NO